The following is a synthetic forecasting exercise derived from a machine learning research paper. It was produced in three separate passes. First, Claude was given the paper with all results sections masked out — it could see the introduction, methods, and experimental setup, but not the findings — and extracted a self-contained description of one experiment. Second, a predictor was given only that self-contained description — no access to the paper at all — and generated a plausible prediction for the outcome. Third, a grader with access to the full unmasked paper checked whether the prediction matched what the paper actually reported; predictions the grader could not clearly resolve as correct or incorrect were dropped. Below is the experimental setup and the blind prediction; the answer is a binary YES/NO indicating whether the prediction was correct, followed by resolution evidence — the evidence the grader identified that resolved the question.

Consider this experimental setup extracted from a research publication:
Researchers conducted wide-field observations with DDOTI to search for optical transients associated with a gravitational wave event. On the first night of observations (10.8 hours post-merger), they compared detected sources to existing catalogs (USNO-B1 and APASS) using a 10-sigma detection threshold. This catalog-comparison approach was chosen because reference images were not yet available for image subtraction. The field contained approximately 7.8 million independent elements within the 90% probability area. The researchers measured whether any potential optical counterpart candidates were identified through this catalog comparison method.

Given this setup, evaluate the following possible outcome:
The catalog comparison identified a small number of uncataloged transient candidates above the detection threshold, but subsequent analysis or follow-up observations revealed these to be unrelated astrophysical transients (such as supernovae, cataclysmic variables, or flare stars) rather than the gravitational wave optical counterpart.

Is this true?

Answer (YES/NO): NO